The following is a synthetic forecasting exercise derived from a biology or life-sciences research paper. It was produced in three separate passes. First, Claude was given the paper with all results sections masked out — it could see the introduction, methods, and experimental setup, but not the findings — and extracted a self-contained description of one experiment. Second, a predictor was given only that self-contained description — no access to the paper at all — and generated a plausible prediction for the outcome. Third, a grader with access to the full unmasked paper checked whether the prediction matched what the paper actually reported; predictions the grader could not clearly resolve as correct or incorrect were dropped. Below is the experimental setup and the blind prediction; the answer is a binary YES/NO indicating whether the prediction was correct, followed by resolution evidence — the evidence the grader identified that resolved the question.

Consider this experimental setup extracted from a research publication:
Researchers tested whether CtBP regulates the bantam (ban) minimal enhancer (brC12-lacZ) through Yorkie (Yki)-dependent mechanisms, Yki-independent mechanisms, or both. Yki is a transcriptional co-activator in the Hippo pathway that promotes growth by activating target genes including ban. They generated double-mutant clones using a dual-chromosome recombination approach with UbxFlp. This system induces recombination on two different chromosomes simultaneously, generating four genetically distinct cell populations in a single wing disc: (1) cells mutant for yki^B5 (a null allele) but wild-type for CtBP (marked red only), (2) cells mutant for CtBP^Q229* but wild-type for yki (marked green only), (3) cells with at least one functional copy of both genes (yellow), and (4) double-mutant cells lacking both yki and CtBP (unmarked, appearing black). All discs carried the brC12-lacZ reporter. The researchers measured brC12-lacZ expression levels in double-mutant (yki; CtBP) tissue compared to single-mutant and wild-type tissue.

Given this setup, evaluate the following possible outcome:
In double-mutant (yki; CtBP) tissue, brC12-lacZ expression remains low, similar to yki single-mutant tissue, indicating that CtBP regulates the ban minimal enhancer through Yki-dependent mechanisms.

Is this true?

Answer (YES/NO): NO